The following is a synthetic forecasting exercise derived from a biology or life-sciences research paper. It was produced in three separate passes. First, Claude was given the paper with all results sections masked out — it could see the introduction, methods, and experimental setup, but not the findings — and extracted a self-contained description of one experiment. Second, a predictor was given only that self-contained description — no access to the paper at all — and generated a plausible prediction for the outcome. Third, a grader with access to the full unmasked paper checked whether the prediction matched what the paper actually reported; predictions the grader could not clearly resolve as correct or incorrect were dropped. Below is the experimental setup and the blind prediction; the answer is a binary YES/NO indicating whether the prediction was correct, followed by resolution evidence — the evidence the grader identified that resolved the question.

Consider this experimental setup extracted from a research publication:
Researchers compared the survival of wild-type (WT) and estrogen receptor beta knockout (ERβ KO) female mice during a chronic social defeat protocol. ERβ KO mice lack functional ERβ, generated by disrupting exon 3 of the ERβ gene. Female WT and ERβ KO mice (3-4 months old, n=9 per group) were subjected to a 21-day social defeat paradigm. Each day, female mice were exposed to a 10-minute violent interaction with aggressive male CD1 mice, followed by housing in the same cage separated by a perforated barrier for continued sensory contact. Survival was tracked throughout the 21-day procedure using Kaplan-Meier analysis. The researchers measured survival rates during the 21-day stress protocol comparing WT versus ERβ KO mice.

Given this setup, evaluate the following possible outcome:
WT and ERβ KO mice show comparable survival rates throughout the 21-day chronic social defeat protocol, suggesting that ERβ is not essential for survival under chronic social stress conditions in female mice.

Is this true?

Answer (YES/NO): NO